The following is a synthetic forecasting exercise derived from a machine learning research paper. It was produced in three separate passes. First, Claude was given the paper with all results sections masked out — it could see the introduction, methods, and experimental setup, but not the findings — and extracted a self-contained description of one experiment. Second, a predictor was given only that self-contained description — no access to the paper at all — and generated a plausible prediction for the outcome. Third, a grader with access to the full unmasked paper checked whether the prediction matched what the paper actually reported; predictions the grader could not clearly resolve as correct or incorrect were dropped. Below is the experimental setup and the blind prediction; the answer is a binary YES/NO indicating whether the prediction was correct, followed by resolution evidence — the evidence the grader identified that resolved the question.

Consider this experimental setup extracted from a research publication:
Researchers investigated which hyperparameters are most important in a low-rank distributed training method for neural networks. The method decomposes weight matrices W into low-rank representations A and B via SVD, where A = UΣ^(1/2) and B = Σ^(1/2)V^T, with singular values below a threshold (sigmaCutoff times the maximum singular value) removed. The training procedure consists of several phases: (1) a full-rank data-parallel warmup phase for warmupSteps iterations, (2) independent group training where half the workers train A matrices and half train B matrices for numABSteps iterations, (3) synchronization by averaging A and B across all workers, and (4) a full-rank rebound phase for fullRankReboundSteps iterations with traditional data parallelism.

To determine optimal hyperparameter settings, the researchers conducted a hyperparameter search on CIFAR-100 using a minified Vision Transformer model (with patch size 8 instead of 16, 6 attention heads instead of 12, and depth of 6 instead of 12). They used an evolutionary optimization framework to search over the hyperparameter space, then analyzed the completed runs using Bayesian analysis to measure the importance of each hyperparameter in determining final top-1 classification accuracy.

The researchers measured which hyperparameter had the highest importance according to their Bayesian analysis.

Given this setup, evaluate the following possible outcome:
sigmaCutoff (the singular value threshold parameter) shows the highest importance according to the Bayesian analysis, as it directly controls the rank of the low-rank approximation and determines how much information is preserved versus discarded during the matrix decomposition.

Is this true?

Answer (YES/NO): NO